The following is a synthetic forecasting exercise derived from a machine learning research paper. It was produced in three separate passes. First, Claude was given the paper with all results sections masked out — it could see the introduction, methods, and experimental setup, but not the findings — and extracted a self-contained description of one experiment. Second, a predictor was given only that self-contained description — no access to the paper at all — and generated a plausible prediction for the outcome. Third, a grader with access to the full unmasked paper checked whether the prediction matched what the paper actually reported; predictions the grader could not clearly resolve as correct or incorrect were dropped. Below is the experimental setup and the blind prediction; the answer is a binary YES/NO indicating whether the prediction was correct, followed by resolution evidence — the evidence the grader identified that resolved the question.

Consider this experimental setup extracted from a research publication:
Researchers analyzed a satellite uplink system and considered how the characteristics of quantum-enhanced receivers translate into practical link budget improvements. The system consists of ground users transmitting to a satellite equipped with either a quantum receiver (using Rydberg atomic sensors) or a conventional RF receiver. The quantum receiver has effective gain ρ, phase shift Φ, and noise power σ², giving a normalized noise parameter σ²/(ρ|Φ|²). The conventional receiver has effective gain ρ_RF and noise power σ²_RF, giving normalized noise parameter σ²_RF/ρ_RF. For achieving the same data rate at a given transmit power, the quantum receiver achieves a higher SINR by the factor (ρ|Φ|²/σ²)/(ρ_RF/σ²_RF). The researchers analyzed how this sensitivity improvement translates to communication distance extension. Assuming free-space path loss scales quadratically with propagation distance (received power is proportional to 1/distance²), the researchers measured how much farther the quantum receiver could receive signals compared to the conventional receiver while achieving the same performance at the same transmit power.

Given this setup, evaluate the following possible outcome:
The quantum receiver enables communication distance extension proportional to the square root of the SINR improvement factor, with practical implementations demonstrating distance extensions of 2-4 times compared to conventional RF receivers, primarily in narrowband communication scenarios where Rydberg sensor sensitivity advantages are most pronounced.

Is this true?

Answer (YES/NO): NO